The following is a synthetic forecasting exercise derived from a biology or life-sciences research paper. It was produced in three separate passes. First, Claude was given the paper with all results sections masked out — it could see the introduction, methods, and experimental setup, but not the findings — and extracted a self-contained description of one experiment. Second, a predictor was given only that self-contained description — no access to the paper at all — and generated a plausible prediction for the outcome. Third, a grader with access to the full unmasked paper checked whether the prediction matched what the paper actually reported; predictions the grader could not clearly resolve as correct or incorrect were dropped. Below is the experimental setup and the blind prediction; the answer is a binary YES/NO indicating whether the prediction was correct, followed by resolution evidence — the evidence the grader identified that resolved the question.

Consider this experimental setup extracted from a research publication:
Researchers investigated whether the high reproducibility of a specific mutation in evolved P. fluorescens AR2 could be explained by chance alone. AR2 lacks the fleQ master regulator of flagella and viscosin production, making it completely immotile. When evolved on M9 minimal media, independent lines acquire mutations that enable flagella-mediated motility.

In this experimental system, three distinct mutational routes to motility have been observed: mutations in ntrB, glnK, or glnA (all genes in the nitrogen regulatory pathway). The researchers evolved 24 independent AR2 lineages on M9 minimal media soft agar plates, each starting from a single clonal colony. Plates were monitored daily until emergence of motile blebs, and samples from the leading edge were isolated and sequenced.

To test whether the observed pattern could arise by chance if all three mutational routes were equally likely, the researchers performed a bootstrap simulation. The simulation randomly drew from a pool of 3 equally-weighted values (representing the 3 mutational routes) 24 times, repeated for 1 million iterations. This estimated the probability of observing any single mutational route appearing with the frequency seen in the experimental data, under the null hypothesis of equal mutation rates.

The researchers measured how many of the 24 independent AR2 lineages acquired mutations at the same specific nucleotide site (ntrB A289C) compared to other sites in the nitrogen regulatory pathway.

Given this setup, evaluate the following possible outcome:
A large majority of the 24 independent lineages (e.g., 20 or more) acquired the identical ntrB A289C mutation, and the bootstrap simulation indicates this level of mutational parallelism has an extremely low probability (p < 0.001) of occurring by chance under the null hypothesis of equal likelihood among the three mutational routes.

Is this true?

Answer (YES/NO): YES